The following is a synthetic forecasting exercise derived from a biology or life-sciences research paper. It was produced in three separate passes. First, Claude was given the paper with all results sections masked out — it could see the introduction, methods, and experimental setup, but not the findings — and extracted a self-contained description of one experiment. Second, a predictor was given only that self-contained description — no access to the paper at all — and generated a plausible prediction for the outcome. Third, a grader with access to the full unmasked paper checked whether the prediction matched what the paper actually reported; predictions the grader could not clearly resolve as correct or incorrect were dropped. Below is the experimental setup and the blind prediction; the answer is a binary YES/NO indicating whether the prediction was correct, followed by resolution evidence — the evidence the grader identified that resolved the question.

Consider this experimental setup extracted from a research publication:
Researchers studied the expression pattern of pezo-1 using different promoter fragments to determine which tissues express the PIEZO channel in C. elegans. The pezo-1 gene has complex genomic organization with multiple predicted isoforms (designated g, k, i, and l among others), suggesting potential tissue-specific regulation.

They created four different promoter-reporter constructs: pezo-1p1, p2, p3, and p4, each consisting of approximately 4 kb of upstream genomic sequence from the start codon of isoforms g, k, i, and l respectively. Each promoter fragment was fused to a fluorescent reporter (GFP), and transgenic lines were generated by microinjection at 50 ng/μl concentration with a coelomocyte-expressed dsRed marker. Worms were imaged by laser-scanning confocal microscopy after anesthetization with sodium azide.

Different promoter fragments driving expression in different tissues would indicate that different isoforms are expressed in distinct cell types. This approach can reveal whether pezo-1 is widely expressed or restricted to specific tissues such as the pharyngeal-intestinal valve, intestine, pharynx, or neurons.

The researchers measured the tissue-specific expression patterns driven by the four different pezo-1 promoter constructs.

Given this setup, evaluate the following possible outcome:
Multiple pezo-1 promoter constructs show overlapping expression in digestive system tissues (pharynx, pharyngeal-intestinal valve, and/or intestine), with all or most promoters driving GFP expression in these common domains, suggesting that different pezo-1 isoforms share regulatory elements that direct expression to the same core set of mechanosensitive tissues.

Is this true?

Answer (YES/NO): NO